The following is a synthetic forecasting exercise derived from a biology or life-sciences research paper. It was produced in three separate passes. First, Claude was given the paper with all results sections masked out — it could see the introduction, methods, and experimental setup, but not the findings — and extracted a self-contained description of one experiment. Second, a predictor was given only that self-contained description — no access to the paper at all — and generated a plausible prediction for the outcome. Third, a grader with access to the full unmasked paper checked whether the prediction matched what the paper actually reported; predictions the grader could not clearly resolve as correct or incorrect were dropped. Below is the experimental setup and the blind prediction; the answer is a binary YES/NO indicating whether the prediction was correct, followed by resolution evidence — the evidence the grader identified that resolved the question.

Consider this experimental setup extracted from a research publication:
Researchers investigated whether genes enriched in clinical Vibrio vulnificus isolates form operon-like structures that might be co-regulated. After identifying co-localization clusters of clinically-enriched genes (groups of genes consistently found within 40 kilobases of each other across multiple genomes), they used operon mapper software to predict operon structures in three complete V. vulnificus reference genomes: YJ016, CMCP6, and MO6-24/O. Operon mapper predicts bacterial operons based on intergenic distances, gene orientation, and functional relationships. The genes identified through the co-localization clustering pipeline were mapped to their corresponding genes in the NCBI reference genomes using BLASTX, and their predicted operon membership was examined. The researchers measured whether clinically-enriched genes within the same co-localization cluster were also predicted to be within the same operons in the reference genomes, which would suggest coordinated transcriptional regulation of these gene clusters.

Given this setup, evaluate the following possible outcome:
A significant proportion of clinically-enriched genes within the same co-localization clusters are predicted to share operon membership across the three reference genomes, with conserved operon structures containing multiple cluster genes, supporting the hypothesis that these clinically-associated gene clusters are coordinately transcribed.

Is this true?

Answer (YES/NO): YES